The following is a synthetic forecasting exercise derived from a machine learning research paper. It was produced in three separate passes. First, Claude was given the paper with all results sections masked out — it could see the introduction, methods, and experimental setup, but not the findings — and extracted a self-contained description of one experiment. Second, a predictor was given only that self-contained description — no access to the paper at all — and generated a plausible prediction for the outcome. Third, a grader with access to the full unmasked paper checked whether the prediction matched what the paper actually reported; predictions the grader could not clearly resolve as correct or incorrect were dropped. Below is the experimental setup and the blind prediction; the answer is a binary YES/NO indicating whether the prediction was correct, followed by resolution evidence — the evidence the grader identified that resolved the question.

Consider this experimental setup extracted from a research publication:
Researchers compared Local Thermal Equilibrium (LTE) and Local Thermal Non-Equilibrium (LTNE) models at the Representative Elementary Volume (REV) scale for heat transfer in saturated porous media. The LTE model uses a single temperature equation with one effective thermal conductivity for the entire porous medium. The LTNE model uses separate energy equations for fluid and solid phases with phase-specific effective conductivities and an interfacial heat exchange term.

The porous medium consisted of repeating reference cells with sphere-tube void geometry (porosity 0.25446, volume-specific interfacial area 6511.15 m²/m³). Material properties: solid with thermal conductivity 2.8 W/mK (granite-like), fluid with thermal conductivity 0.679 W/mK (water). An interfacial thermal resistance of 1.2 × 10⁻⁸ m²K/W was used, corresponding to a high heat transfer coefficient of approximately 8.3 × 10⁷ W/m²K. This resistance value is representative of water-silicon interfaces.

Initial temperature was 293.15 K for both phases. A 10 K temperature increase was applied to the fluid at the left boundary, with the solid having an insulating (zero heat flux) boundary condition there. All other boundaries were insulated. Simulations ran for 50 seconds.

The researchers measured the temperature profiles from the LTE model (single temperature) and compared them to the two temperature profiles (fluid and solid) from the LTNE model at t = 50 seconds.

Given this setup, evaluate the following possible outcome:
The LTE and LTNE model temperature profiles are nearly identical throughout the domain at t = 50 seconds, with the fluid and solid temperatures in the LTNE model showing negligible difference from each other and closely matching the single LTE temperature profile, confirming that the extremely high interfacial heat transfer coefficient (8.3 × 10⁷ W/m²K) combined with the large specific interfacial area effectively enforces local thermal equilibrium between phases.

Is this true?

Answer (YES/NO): YES